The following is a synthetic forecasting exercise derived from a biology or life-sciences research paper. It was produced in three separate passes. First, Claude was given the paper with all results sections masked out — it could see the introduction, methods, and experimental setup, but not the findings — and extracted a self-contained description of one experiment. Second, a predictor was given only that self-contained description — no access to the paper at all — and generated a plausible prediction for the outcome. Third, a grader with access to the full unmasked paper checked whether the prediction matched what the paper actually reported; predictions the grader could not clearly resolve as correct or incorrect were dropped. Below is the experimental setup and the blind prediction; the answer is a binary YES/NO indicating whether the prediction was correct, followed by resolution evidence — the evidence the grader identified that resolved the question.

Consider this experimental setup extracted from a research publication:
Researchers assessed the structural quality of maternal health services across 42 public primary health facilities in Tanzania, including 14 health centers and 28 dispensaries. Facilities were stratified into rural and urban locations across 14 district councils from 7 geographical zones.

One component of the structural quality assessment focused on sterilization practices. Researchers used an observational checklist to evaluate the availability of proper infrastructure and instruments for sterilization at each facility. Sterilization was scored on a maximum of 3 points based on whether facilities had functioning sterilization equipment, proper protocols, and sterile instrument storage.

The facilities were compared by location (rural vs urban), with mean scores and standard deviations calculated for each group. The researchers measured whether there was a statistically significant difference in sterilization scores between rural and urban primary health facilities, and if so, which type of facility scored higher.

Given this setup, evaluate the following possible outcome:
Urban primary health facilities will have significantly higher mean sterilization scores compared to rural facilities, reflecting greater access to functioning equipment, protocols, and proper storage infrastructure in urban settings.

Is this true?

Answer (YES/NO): YES